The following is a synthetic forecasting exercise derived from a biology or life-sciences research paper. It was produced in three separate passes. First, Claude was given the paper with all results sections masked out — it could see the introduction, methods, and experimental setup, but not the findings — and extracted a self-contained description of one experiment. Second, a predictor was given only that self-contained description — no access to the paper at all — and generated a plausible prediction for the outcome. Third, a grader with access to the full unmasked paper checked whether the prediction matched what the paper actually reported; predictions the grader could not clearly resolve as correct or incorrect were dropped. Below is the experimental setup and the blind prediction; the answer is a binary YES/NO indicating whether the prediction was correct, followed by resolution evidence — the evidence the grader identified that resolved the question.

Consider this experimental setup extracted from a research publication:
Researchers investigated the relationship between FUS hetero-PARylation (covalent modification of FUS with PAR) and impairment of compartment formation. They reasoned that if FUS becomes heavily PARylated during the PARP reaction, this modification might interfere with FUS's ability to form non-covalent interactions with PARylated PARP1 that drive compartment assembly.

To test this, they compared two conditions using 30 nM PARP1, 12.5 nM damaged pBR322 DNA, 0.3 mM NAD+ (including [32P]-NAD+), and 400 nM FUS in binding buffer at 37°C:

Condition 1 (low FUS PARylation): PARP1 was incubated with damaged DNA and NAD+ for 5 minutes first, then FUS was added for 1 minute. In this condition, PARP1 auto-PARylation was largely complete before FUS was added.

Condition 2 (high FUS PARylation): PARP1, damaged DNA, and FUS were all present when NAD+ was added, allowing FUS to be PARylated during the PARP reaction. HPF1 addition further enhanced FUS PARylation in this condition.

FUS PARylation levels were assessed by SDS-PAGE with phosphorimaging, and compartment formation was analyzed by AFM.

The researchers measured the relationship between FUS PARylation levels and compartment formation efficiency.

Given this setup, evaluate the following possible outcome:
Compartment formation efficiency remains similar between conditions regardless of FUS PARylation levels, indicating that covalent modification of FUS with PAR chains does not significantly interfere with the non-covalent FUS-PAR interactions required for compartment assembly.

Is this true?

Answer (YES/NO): NO